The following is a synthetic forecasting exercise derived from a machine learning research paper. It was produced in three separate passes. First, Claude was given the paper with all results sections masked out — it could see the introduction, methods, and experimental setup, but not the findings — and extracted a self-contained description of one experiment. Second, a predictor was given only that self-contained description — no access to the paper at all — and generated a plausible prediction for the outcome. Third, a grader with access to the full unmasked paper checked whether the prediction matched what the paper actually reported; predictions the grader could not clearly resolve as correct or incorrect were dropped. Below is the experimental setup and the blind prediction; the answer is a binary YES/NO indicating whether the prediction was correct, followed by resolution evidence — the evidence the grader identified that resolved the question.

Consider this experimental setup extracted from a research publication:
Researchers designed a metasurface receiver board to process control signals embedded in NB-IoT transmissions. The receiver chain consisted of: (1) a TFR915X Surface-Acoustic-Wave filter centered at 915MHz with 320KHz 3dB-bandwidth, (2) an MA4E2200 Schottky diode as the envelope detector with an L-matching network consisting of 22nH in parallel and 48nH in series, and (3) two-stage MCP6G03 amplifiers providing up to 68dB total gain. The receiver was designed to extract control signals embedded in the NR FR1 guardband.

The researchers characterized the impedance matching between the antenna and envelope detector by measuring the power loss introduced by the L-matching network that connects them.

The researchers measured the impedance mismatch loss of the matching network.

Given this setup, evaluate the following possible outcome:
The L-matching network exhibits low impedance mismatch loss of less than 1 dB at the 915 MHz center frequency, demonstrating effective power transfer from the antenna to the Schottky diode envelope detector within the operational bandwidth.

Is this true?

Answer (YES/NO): NO